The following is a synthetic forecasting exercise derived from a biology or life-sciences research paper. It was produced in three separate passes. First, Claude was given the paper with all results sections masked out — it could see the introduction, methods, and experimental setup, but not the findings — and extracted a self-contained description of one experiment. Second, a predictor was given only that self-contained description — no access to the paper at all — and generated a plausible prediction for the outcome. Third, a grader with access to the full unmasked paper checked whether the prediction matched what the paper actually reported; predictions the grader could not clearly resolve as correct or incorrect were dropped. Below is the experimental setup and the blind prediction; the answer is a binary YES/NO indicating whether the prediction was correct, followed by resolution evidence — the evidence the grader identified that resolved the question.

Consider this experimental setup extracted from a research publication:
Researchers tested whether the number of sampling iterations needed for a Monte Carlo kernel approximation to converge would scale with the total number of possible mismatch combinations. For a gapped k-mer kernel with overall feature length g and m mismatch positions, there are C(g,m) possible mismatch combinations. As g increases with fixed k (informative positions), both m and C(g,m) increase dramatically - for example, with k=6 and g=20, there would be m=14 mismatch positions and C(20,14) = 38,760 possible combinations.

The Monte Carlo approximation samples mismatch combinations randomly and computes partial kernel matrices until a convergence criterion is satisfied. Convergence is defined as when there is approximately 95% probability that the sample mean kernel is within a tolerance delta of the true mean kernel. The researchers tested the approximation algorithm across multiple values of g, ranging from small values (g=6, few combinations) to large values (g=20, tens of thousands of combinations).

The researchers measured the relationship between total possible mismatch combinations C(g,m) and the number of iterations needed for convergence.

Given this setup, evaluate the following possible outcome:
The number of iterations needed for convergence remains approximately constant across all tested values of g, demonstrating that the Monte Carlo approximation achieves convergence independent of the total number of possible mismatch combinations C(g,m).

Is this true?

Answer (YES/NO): YES